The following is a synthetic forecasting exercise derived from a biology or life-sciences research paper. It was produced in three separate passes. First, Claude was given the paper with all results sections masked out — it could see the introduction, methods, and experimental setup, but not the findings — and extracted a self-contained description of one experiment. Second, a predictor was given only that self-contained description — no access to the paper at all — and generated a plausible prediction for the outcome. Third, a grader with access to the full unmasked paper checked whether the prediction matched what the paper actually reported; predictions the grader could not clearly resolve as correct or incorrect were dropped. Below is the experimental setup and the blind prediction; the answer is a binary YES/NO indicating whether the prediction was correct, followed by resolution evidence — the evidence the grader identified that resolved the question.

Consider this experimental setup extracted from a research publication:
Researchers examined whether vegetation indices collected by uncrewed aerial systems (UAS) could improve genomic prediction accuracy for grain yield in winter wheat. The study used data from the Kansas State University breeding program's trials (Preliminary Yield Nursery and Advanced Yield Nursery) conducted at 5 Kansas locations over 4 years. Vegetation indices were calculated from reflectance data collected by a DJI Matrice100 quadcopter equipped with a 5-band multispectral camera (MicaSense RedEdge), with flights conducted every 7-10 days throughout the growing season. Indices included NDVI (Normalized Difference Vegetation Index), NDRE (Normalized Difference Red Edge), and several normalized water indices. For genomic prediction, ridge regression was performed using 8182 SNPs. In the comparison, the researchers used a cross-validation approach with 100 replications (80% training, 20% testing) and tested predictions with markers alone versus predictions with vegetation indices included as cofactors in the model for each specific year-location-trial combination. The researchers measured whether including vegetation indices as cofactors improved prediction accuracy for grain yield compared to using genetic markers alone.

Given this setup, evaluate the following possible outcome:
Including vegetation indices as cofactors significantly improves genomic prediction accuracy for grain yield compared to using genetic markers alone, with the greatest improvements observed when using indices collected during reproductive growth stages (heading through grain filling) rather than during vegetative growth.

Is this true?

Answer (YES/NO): NO